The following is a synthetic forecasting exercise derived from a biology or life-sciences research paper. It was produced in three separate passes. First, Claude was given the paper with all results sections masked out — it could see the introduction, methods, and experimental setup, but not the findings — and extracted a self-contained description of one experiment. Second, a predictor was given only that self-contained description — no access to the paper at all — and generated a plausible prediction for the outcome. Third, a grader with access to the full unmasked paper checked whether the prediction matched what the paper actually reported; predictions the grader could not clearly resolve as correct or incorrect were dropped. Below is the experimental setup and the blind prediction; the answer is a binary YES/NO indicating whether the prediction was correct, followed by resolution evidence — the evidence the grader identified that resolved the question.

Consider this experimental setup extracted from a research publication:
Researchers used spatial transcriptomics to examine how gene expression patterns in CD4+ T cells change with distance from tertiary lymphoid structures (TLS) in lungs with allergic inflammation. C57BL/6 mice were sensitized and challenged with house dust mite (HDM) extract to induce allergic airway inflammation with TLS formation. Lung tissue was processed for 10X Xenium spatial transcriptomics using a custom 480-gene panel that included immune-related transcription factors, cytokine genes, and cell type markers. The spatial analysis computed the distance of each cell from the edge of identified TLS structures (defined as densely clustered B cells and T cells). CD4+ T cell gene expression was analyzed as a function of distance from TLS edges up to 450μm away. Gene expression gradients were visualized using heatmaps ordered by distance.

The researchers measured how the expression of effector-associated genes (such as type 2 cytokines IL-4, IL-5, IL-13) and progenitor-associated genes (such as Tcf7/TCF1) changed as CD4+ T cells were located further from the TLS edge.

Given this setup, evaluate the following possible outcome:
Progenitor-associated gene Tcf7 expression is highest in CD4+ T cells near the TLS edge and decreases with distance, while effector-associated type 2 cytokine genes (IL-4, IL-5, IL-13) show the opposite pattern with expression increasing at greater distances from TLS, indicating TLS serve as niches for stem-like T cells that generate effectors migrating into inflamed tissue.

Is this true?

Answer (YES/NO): YES